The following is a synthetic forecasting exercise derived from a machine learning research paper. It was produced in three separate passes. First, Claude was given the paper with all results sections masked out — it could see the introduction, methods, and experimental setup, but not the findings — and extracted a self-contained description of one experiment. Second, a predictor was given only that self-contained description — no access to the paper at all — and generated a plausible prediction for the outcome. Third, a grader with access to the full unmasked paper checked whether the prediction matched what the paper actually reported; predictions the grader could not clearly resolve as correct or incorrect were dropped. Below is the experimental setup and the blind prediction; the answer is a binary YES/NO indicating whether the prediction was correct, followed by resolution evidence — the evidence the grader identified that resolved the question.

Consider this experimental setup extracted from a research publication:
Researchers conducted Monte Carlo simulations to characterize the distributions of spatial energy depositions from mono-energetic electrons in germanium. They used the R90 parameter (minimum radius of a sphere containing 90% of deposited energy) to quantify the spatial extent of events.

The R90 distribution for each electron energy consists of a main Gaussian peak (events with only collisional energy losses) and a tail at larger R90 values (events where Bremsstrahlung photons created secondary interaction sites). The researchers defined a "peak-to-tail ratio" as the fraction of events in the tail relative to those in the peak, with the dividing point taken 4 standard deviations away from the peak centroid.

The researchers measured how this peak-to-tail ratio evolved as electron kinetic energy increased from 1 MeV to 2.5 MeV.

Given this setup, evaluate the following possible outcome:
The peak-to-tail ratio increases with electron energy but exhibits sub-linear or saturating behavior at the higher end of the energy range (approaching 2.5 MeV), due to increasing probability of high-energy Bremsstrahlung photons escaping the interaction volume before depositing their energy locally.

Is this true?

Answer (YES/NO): YES